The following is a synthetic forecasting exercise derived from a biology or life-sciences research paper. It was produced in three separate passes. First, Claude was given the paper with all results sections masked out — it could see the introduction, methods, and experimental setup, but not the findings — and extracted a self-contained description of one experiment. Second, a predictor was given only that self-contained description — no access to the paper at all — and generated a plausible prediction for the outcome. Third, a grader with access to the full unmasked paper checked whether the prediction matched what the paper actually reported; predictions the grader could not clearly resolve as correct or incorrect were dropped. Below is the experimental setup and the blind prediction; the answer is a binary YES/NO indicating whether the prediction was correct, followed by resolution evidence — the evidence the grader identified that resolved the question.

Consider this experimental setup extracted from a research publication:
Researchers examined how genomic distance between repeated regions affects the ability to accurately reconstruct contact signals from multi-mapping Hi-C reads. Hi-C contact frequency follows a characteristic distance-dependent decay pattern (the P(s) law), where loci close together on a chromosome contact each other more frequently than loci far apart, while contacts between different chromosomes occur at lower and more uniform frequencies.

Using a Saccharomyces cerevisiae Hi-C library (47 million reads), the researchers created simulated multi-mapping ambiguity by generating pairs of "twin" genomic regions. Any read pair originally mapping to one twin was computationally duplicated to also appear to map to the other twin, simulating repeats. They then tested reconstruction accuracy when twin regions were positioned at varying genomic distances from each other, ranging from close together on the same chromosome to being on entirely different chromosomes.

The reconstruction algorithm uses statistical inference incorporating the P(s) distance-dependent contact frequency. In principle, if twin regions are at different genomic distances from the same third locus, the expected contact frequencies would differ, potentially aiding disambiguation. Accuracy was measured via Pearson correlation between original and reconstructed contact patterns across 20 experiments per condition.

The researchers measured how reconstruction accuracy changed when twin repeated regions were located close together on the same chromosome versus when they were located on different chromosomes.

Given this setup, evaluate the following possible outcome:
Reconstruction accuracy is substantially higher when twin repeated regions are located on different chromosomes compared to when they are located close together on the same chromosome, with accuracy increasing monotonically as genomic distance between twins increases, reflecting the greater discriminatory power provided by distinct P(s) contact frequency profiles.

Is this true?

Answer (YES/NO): NO